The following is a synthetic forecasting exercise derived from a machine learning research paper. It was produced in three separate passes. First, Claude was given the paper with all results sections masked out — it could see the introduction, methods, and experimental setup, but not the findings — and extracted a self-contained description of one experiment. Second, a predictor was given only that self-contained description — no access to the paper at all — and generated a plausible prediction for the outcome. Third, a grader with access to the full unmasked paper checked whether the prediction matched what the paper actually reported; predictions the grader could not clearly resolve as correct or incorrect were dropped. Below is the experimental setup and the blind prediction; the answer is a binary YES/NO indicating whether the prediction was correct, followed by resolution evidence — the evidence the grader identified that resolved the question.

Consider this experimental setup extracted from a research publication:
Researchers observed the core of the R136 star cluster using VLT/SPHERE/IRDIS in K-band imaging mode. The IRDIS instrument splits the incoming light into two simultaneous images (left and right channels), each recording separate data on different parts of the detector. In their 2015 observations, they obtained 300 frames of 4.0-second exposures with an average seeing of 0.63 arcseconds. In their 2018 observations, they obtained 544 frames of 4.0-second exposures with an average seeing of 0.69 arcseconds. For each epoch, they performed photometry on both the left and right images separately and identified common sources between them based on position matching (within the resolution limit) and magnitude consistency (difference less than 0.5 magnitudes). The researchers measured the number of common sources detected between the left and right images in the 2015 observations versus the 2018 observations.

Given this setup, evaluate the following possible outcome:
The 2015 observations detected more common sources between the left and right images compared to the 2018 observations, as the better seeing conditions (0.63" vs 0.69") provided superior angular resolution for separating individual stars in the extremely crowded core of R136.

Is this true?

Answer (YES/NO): NO